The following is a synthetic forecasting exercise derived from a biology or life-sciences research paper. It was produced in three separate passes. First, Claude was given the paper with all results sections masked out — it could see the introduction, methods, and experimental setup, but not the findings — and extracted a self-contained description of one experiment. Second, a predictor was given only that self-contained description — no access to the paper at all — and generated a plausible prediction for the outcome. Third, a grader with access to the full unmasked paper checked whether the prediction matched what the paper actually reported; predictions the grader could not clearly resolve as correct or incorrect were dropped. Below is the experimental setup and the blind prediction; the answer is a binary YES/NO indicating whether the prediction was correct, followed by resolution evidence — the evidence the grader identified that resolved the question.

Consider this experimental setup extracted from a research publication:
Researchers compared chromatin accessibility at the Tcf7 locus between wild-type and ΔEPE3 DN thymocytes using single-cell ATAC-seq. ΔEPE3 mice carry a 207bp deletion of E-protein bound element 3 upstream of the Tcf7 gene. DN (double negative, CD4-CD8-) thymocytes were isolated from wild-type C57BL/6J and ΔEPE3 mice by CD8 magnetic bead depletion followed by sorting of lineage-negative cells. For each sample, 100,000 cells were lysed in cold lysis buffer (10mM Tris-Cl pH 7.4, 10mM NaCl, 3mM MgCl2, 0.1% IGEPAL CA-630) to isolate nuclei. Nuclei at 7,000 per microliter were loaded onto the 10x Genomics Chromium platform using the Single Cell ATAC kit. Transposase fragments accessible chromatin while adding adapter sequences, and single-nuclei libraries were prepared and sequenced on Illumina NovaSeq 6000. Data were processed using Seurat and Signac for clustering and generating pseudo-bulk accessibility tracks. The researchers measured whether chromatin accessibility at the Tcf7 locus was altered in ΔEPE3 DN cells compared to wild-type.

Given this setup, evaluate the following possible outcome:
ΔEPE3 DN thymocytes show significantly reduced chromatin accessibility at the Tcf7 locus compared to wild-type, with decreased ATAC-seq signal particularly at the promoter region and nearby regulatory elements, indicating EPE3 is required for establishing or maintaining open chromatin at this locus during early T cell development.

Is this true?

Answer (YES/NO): NO